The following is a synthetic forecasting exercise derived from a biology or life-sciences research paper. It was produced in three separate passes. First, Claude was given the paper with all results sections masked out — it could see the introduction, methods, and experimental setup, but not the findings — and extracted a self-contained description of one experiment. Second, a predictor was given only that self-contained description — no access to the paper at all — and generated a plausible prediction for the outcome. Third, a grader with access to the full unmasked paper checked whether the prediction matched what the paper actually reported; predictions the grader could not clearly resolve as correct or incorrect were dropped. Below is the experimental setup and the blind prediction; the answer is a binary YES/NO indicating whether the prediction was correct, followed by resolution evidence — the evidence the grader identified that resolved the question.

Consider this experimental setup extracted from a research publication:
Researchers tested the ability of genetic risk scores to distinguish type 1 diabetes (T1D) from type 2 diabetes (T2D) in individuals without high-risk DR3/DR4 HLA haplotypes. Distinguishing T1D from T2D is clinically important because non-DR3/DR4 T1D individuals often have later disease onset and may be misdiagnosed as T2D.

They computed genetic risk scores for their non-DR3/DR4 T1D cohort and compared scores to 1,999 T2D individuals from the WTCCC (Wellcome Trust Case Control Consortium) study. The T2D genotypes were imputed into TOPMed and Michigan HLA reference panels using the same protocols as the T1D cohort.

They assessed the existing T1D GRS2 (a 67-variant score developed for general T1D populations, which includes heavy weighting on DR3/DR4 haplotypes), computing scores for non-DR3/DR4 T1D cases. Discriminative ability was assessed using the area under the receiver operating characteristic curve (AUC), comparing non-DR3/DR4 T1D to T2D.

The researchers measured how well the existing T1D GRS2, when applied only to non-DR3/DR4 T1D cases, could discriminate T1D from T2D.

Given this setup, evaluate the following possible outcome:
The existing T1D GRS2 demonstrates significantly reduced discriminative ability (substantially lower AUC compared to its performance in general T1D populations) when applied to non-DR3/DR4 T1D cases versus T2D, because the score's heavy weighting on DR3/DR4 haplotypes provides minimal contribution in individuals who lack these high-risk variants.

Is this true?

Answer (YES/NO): YES